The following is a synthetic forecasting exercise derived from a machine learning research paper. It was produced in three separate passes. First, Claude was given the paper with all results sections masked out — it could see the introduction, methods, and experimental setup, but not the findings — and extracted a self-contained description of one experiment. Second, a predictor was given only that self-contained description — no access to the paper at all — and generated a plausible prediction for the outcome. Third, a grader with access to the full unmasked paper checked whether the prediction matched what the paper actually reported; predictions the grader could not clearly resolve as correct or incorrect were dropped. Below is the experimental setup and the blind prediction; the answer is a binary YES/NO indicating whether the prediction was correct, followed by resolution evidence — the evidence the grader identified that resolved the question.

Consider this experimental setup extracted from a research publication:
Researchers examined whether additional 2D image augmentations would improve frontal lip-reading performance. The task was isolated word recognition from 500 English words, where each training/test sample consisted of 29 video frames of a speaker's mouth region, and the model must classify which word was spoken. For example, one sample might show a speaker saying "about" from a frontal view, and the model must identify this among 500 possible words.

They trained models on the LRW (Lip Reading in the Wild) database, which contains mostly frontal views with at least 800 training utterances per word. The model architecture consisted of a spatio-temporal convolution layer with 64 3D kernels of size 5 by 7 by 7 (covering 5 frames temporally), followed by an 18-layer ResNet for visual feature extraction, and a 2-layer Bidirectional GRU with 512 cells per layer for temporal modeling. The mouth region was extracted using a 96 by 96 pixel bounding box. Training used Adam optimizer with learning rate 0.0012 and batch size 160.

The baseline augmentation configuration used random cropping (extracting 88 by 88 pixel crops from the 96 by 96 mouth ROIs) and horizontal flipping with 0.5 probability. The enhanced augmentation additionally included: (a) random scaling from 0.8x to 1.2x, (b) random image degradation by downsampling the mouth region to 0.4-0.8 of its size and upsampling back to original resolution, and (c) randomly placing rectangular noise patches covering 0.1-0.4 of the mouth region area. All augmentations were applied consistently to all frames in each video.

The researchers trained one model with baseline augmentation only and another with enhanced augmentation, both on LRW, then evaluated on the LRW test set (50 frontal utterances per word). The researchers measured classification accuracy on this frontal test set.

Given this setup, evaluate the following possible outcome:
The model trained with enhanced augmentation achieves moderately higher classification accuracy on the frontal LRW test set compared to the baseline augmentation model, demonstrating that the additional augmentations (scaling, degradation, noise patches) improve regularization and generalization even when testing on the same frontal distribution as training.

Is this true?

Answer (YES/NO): NO